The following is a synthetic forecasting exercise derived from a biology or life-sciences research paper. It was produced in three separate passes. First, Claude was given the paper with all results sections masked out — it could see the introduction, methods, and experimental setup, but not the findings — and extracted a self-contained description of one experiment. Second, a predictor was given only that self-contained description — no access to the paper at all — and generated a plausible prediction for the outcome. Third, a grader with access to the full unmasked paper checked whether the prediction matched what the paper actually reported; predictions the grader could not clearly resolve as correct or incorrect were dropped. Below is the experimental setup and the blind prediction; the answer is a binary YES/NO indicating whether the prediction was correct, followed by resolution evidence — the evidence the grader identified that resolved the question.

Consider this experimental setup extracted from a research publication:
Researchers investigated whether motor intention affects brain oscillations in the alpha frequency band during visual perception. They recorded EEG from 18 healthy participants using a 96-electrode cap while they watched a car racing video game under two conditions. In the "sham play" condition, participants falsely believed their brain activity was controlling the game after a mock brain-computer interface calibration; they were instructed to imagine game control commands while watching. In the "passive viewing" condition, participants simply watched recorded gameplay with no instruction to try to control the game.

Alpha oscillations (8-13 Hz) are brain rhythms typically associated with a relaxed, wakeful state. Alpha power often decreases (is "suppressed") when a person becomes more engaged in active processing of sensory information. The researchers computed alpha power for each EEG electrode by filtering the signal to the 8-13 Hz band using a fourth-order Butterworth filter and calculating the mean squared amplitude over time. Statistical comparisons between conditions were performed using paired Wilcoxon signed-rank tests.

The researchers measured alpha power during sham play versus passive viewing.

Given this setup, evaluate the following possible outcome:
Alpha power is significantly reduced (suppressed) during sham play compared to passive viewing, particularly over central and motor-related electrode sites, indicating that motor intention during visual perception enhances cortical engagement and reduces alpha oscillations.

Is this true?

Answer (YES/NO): YES